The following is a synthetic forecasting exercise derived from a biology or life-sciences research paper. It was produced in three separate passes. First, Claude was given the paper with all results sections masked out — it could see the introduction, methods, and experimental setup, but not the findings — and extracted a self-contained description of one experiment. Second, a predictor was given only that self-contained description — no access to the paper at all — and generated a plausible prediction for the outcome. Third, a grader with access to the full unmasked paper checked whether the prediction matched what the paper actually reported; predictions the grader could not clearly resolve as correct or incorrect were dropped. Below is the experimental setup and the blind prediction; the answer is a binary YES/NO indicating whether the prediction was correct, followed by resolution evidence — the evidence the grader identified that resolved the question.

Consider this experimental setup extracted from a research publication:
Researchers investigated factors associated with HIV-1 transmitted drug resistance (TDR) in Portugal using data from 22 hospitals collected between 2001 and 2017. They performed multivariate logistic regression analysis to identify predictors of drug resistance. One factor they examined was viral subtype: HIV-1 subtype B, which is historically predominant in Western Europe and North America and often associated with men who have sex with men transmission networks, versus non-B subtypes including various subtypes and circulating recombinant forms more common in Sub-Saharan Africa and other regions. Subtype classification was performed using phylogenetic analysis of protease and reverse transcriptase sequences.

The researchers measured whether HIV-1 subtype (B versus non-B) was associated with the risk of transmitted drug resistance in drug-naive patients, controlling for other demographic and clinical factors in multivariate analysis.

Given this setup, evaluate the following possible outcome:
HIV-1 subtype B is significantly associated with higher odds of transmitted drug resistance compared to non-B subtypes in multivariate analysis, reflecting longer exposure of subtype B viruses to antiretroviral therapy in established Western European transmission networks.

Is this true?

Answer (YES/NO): YES